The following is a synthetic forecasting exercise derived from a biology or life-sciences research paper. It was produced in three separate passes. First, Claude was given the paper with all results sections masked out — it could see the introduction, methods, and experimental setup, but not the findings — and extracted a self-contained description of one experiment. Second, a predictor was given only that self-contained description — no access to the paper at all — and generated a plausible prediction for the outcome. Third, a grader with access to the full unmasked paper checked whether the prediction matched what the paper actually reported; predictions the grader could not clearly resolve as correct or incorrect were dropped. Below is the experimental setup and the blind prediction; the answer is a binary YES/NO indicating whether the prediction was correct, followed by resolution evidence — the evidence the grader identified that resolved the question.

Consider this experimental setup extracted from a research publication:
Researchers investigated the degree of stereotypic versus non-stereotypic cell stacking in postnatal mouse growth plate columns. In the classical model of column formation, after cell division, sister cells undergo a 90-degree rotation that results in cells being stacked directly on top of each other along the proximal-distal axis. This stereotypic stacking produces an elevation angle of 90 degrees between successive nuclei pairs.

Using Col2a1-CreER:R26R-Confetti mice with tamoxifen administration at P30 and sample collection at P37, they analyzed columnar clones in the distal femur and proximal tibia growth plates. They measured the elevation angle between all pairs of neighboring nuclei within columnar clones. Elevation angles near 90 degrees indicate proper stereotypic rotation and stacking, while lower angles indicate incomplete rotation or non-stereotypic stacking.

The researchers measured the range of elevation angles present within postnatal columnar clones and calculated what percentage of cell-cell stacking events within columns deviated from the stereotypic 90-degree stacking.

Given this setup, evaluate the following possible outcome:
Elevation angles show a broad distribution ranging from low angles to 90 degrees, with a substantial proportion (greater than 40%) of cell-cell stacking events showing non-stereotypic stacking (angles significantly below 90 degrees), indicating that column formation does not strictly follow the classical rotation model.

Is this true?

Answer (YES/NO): YES